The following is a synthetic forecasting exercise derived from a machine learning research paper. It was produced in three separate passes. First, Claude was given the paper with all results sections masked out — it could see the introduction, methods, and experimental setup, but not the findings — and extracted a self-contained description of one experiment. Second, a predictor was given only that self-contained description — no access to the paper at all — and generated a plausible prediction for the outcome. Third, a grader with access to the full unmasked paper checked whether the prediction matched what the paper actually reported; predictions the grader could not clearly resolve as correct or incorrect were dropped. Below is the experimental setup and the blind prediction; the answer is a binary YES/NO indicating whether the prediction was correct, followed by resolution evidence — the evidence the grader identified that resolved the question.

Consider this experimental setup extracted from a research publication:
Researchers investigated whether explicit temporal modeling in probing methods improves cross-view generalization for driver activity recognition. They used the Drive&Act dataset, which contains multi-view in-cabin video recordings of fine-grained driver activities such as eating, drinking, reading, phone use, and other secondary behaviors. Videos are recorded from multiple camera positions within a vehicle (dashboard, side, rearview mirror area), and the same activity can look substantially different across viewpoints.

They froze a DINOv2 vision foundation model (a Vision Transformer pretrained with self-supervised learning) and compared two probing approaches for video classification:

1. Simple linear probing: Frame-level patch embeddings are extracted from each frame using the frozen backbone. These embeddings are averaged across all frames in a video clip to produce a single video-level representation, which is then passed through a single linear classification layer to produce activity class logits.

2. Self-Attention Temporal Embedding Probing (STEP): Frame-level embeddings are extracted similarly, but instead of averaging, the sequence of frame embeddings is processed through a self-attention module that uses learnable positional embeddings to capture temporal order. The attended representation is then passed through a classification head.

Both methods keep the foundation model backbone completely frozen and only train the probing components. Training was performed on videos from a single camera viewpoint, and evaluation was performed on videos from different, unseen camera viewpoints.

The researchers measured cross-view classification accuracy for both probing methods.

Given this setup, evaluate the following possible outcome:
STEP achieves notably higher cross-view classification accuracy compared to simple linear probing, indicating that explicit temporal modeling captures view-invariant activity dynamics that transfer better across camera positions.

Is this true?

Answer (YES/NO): YES